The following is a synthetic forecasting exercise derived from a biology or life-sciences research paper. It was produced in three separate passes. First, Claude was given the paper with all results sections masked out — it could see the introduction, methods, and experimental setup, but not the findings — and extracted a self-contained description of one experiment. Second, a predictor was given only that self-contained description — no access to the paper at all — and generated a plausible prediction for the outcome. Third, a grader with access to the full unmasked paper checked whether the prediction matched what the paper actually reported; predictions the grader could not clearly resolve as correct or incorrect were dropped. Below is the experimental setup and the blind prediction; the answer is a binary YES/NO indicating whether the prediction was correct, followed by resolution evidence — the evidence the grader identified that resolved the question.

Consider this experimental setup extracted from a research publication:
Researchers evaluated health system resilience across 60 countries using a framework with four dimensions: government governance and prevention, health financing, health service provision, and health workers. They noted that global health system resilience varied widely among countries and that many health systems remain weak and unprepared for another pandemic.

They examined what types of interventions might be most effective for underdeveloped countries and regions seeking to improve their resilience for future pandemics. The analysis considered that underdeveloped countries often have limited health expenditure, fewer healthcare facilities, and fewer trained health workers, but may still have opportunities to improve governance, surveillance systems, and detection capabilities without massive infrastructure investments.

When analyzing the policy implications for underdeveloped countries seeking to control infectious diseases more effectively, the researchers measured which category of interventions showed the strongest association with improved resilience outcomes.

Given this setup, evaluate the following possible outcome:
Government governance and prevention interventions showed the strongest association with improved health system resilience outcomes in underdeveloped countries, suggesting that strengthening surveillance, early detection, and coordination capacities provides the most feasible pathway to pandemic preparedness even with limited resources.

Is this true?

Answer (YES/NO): YES